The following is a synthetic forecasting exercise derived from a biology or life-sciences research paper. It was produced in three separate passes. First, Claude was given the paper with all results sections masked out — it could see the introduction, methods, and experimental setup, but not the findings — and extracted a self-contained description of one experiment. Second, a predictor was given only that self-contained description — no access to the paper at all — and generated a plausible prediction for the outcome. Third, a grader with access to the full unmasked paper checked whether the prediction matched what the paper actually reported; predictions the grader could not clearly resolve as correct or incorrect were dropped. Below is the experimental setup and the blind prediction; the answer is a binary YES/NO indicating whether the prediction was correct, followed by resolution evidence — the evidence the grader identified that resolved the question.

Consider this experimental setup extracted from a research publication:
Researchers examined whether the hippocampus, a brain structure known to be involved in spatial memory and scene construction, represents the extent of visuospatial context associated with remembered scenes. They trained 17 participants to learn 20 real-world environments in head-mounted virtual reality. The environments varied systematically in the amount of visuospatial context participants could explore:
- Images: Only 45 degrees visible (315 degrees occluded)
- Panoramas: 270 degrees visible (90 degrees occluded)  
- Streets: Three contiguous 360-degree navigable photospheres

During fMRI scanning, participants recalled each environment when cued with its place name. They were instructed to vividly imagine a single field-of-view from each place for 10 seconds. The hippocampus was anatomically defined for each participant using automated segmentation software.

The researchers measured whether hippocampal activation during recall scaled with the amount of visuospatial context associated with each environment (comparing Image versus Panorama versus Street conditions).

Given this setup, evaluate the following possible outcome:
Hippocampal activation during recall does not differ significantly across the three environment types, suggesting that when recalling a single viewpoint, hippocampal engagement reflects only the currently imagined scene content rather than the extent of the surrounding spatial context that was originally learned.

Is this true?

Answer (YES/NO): YES